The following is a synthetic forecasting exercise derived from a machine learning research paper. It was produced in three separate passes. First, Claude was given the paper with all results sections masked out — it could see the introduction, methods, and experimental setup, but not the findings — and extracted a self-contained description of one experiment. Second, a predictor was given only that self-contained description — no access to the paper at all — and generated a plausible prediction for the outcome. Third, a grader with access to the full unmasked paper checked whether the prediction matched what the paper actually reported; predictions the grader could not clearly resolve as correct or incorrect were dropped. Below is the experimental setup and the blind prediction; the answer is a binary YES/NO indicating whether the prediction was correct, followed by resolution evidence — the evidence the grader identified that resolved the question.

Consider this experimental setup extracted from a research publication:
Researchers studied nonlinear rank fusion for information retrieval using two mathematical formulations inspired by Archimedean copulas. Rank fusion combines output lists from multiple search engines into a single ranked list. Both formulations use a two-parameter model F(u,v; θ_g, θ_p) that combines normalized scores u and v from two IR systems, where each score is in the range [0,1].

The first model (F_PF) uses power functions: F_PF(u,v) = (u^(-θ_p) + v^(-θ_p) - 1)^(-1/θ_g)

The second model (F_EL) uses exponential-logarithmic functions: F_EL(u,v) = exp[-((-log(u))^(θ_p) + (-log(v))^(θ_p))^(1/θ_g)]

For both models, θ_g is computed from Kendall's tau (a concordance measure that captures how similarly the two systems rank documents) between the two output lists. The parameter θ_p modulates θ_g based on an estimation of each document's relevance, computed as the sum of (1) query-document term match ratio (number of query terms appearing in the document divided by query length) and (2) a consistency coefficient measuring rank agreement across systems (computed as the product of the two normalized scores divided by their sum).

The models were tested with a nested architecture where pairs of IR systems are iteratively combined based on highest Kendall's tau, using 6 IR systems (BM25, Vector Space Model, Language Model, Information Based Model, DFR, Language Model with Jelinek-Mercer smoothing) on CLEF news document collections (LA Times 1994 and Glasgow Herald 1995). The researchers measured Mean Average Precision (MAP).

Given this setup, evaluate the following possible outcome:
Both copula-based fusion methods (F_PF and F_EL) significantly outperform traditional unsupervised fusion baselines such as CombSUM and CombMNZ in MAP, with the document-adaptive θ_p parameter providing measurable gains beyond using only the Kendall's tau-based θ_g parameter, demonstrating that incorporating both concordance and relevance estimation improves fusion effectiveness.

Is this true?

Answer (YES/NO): NO